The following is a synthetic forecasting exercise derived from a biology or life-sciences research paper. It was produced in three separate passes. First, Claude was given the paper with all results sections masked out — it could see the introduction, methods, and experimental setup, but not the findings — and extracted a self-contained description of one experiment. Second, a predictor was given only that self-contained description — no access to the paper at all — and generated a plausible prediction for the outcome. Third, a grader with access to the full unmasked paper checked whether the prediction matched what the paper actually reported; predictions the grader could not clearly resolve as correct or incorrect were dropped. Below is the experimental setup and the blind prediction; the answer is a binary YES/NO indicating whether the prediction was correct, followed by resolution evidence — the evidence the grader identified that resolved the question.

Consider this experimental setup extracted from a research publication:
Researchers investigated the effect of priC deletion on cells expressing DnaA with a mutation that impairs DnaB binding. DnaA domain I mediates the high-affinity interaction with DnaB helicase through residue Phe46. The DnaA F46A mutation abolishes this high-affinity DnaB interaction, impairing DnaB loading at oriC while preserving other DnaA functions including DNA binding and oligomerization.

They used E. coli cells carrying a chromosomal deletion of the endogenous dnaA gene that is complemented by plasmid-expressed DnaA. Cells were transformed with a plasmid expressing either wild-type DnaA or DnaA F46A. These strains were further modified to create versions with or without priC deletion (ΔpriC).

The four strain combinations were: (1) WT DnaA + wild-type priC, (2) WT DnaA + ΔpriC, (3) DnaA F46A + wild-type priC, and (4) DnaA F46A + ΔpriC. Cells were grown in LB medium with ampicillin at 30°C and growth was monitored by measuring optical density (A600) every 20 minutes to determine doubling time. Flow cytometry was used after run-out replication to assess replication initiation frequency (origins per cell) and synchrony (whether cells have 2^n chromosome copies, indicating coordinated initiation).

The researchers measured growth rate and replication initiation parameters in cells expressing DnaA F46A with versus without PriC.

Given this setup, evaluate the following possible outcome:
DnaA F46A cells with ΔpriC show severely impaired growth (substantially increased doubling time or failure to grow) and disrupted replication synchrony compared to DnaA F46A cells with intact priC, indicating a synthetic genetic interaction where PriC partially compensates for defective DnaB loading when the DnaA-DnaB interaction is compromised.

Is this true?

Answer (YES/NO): YES